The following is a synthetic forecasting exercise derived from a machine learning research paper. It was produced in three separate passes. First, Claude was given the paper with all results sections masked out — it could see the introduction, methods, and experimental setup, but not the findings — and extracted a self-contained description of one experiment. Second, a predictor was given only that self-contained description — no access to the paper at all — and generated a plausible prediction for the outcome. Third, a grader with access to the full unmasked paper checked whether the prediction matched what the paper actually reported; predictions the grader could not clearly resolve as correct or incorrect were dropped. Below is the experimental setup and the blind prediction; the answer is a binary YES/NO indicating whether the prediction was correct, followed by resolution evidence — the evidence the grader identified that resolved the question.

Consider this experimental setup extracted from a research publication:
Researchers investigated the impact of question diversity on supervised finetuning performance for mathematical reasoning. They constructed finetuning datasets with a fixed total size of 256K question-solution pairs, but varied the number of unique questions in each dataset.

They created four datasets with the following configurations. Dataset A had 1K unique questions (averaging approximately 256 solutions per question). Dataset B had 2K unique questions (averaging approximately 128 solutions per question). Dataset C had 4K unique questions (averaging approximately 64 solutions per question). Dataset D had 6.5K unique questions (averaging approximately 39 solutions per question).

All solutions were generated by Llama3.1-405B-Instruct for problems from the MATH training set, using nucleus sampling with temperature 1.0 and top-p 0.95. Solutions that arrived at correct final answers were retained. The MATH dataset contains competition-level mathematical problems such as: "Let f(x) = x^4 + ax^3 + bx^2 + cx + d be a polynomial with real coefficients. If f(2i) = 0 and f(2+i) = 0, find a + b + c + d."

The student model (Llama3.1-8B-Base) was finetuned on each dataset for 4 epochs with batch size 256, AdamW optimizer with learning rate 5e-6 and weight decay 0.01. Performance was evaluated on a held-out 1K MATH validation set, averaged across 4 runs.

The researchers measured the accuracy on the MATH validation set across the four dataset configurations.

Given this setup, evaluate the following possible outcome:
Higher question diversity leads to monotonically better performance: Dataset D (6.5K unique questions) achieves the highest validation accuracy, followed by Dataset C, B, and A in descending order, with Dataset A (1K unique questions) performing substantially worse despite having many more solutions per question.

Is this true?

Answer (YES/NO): YES